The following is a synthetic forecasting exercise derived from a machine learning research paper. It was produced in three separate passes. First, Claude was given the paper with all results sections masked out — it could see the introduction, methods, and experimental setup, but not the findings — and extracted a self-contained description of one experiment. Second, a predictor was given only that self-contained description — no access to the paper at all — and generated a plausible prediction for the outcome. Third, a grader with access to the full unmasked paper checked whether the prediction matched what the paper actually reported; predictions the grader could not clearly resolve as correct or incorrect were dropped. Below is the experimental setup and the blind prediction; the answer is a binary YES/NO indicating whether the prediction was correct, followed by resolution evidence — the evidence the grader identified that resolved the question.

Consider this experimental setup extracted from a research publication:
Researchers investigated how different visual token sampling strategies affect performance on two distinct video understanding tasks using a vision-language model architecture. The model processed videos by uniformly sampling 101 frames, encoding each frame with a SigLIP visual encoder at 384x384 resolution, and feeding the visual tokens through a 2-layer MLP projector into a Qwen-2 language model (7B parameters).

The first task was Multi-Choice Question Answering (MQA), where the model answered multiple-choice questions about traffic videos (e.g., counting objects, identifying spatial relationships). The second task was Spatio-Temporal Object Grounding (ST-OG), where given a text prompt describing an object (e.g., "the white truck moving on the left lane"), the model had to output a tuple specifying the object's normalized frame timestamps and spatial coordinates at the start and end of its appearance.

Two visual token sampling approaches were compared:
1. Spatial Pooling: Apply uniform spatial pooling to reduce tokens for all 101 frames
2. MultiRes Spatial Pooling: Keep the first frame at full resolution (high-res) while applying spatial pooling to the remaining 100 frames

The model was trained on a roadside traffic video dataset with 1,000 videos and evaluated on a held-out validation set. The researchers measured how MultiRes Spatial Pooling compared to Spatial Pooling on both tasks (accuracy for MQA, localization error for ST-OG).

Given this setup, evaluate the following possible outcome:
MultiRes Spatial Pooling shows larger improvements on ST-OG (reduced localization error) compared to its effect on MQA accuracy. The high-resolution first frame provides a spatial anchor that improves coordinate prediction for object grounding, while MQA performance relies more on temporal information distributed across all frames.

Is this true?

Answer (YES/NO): NO